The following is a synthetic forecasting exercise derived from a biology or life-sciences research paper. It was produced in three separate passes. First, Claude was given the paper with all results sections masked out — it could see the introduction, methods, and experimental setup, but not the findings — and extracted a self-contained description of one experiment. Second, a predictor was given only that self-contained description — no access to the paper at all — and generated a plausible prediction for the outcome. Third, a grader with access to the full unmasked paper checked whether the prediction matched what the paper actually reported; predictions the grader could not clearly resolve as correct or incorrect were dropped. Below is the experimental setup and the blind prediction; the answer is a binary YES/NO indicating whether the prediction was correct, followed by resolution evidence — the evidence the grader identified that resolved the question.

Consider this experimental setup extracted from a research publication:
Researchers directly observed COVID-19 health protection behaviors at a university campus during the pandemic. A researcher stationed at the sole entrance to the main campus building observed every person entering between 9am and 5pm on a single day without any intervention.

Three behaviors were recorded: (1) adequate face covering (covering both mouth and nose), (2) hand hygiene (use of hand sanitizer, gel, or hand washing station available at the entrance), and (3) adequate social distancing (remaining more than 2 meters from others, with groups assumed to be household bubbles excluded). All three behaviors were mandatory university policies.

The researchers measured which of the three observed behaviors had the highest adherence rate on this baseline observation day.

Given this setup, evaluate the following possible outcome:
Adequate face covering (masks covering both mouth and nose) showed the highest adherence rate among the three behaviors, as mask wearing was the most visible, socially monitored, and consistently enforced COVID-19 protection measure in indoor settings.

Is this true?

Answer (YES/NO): YES